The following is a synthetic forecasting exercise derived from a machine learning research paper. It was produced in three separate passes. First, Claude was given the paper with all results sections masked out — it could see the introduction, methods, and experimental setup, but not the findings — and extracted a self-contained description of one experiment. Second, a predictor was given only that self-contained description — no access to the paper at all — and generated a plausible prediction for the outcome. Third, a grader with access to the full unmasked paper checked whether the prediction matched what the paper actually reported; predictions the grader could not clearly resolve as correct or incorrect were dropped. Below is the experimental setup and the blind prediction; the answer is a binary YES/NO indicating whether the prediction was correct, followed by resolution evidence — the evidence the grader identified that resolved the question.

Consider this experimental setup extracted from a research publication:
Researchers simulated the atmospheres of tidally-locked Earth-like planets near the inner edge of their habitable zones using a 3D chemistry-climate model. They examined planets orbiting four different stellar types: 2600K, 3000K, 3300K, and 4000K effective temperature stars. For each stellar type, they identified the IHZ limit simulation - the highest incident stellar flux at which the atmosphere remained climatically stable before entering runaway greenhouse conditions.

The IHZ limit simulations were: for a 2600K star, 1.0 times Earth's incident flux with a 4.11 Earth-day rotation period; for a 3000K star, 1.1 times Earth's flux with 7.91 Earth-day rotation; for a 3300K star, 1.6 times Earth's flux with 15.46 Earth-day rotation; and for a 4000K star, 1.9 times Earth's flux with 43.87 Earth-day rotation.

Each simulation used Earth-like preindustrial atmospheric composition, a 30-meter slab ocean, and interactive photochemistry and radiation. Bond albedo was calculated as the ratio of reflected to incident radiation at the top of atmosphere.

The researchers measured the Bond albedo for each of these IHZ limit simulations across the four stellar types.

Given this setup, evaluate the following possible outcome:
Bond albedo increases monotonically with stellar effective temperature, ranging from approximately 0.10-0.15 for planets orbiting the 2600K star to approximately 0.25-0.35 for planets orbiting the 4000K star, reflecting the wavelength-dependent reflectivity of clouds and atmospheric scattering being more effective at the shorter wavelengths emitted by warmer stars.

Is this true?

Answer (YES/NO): NO